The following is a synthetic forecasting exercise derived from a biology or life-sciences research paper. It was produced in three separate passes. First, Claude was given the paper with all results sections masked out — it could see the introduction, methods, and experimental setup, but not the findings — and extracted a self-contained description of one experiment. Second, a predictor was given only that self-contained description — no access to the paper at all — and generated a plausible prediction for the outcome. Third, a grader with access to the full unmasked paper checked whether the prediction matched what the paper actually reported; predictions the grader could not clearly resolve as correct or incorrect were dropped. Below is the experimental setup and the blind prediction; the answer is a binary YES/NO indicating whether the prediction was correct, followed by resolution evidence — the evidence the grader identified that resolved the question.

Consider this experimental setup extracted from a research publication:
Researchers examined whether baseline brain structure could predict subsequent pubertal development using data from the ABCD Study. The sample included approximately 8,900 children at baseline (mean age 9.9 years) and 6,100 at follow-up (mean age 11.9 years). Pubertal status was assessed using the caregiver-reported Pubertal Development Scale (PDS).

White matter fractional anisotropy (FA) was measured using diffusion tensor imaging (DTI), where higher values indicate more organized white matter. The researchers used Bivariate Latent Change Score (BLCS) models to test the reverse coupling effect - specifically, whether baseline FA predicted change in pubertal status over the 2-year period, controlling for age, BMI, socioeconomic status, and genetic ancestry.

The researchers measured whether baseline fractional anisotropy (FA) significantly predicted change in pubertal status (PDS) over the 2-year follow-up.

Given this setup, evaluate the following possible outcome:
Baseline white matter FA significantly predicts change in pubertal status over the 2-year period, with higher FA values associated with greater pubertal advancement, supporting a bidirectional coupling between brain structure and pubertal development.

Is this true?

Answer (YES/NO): NO